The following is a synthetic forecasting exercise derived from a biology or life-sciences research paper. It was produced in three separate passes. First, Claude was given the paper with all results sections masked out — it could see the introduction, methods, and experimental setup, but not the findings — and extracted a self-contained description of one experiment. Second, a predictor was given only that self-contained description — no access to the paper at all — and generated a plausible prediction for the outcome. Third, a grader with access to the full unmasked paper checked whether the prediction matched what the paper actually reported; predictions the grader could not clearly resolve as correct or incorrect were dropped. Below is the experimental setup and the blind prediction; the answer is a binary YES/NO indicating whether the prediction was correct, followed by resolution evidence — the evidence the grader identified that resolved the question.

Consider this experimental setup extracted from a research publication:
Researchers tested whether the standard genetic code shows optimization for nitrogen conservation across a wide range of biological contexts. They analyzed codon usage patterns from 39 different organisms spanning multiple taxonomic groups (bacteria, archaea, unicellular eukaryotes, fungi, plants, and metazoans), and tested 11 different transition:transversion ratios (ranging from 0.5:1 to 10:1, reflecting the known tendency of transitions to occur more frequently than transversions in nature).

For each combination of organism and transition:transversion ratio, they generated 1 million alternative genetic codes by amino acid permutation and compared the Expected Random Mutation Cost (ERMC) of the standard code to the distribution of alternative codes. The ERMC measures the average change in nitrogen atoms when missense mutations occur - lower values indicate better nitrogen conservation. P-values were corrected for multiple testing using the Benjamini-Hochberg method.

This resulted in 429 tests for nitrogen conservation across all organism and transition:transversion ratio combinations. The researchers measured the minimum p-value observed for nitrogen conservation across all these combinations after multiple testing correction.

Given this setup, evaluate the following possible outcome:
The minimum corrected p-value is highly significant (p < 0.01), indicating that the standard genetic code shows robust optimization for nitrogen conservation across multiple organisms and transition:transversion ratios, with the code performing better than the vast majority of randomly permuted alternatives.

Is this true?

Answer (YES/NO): NO